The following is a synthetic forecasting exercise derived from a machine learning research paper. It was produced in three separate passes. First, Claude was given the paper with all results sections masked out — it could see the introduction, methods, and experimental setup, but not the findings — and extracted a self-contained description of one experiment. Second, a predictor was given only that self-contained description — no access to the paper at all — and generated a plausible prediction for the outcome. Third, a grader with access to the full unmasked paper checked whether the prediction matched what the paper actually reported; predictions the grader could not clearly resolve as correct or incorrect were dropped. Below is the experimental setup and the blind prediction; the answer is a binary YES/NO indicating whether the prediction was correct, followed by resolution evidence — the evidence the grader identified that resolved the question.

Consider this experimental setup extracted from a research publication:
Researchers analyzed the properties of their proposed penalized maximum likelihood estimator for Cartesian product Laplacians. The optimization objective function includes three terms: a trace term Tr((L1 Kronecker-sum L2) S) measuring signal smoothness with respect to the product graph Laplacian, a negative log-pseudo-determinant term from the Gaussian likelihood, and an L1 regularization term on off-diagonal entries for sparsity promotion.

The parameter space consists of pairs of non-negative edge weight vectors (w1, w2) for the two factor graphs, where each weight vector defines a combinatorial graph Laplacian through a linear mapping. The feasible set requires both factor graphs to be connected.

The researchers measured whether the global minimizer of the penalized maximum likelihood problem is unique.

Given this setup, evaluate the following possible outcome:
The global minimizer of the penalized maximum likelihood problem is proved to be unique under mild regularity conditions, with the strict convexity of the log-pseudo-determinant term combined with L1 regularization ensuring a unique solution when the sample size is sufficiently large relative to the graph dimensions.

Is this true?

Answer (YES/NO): NO